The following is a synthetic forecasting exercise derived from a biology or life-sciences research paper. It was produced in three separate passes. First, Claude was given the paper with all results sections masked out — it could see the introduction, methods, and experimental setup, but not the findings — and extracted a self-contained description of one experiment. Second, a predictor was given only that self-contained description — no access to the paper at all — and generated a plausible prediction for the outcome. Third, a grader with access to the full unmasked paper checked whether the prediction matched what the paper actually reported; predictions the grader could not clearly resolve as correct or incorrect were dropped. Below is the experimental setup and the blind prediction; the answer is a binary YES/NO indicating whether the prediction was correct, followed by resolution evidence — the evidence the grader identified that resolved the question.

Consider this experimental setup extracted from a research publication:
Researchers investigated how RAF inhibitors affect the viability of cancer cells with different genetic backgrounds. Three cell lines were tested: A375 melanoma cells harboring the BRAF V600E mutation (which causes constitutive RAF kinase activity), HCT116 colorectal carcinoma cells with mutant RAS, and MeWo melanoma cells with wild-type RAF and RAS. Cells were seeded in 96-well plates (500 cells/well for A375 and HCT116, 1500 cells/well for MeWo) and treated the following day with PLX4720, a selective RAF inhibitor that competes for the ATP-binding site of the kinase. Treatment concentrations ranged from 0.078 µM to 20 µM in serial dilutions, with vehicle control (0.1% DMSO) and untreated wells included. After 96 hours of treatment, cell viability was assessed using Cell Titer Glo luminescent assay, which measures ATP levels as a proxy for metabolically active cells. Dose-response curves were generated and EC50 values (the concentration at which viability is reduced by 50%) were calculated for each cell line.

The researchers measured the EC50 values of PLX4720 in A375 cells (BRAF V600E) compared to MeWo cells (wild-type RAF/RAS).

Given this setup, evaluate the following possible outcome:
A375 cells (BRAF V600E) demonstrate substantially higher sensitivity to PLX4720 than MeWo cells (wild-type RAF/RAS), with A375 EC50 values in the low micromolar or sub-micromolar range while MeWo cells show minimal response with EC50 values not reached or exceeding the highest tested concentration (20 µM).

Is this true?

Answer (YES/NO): YES